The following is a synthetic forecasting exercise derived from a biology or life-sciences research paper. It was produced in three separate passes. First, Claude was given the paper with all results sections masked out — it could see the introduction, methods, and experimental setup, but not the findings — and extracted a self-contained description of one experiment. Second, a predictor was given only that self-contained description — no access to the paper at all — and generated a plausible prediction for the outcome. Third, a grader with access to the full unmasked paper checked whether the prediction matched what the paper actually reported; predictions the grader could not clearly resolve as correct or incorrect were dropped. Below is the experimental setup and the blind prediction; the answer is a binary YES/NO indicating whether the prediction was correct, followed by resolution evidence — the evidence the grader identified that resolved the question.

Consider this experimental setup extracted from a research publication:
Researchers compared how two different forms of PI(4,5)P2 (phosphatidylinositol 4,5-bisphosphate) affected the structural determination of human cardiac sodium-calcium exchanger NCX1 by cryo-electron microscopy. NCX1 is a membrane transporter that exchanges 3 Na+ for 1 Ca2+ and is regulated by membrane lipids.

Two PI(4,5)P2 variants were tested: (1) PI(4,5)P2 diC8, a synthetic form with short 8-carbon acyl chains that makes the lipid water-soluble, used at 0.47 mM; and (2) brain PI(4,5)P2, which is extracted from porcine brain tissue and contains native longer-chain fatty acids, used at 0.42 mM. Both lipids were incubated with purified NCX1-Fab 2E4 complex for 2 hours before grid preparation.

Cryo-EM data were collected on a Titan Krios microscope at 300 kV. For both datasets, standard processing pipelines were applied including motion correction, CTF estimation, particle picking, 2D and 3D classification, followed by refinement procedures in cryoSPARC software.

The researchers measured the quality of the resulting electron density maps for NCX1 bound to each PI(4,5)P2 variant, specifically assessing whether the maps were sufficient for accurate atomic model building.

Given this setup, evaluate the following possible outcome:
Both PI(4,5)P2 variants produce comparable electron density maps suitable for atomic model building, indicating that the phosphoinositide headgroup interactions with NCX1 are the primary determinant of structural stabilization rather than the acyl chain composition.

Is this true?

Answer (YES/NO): NO